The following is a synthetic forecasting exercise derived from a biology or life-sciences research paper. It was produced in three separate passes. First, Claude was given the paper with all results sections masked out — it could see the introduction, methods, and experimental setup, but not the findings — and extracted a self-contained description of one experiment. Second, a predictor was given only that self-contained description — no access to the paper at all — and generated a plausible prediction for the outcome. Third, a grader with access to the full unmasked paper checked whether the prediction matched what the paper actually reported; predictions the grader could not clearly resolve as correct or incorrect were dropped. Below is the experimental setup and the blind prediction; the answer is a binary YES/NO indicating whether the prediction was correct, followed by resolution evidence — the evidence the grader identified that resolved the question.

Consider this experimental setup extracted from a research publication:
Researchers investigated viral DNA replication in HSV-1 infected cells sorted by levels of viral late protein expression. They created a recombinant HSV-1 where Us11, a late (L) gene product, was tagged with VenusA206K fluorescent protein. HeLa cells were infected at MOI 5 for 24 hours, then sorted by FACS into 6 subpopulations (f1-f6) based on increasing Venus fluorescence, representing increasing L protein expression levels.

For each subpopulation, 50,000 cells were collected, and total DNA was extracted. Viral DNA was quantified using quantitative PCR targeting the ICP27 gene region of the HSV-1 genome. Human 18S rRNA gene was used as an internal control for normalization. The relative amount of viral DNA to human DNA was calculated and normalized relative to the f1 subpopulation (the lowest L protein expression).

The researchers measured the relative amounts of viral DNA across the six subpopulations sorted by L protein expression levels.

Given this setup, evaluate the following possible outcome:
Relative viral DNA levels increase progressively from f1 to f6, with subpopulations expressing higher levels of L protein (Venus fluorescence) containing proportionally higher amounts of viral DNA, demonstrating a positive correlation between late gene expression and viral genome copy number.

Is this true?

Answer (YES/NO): NO